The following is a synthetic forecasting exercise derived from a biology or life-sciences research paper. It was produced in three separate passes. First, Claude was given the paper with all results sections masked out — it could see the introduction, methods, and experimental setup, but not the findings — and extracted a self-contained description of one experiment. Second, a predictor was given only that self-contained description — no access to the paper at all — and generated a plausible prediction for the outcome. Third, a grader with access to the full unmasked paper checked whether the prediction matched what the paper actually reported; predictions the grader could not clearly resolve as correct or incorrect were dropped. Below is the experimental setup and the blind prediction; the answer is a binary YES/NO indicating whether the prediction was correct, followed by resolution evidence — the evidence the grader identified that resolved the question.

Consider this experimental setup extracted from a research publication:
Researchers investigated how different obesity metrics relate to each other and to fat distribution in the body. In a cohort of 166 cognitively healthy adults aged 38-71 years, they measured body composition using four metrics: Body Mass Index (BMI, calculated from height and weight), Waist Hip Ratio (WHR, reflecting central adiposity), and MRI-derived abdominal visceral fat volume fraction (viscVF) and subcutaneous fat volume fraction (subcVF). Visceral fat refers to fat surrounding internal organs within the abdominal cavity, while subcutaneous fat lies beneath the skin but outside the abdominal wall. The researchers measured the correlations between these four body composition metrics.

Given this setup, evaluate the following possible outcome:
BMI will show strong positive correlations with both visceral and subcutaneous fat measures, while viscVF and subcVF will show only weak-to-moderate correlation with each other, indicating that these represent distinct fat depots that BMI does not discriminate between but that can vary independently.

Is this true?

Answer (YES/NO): NO